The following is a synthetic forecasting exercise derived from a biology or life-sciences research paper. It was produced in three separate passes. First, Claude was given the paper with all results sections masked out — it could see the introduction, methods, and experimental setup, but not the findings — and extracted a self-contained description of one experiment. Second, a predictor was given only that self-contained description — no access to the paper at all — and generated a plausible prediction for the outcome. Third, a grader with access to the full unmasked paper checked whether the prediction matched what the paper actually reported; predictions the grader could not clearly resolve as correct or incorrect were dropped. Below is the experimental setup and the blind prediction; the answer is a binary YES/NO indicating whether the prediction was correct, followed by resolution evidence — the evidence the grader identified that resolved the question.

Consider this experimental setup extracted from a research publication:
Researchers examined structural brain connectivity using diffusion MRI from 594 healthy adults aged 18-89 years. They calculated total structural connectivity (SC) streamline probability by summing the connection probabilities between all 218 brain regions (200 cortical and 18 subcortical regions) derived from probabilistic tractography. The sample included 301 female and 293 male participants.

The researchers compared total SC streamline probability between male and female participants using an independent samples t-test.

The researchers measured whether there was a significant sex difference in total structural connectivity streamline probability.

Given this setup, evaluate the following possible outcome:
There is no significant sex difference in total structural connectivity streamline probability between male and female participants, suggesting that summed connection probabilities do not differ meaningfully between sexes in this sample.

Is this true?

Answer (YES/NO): NO